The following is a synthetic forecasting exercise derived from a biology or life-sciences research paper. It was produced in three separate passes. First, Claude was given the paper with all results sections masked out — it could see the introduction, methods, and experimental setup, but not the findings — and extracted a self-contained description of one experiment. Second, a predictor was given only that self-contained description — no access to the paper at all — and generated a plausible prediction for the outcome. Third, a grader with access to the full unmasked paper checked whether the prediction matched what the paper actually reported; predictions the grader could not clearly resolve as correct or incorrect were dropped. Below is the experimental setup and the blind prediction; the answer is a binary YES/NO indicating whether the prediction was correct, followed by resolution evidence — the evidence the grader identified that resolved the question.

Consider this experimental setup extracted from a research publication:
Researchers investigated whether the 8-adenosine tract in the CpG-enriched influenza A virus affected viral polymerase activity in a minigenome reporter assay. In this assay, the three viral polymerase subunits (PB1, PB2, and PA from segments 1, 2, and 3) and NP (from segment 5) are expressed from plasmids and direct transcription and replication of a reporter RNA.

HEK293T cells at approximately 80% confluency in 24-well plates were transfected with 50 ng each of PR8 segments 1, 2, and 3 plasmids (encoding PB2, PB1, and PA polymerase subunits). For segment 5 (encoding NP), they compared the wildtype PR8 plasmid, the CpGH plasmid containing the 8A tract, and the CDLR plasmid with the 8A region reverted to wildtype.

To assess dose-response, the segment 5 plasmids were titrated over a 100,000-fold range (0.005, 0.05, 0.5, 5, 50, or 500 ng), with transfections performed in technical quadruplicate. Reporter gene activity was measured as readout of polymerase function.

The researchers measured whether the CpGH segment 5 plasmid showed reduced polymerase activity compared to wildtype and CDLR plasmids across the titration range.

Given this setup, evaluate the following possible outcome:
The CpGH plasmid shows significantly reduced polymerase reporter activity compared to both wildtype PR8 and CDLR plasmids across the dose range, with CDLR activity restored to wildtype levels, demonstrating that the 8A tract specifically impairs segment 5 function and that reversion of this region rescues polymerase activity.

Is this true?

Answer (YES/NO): NO